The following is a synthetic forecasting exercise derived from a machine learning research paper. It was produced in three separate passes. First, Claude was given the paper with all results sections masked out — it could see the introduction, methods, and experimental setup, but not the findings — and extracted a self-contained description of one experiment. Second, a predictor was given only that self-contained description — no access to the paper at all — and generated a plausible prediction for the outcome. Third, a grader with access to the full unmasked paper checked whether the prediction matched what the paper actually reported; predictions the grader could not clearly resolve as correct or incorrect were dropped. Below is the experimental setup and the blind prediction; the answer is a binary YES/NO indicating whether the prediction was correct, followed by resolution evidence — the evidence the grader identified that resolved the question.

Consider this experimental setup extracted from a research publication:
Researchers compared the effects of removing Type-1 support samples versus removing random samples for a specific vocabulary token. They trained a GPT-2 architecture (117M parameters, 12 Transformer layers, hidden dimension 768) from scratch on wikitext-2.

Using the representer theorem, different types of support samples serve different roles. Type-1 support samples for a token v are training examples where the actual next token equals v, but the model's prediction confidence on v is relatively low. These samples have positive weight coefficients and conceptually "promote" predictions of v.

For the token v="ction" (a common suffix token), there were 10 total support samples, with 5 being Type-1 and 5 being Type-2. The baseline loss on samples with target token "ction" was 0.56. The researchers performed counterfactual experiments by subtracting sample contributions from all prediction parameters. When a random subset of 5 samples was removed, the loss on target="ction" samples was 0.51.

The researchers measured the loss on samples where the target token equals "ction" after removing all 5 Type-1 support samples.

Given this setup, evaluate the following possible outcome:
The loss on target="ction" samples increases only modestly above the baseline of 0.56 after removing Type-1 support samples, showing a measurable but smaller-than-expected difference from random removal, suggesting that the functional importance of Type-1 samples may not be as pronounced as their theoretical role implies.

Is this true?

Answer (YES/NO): NO